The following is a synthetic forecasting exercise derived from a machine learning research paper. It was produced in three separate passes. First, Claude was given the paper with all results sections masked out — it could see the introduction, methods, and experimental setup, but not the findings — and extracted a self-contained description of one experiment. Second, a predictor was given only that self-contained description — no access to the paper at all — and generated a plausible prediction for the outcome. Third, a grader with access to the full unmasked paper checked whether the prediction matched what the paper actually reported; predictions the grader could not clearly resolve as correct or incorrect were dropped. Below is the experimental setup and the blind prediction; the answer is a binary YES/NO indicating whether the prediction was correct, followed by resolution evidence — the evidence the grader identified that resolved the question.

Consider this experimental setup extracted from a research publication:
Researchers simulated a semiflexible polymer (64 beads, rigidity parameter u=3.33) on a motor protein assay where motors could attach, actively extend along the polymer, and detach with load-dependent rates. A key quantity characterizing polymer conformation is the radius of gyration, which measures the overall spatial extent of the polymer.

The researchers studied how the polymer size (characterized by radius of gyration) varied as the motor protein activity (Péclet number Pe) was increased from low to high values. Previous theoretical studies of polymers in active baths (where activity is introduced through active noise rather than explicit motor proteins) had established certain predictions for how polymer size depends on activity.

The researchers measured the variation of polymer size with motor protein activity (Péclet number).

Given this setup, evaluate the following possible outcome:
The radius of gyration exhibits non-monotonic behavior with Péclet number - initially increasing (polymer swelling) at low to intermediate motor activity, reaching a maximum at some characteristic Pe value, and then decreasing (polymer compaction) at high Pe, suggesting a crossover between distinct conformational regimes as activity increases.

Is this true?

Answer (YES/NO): NO